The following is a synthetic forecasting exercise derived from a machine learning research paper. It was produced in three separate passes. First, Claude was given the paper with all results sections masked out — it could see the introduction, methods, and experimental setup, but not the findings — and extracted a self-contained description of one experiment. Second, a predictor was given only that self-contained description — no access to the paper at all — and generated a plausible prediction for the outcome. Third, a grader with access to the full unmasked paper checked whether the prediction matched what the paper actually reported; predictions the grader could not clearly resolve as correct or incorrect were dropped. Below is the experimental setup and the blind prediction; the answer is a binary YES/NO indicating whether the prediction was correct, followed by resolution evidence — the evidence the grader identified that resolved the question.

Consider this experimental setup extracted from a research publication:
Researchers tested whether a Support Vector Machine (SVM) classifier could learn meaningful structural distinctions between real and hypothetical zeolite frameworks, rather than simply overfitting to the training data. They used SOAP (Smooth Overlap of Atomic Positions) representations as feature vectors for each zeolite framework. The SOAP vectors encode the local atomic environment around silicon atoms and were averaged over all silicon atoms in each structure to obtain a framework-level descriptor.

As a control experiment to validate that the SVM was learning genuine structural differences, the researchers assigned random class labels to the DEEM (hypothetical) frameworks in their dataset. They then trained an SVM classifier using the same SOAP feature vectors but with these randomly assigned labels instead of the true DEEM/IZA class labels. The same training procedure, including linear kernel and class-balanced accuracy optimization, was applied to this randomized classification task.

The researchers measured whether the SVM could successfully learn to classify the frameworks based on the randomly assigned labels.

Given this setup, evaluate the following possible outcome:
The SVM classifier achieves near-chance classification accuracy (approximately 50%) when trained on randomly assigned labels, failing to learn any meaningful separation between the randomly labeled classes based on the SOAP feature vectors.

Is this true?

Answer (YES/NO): YES